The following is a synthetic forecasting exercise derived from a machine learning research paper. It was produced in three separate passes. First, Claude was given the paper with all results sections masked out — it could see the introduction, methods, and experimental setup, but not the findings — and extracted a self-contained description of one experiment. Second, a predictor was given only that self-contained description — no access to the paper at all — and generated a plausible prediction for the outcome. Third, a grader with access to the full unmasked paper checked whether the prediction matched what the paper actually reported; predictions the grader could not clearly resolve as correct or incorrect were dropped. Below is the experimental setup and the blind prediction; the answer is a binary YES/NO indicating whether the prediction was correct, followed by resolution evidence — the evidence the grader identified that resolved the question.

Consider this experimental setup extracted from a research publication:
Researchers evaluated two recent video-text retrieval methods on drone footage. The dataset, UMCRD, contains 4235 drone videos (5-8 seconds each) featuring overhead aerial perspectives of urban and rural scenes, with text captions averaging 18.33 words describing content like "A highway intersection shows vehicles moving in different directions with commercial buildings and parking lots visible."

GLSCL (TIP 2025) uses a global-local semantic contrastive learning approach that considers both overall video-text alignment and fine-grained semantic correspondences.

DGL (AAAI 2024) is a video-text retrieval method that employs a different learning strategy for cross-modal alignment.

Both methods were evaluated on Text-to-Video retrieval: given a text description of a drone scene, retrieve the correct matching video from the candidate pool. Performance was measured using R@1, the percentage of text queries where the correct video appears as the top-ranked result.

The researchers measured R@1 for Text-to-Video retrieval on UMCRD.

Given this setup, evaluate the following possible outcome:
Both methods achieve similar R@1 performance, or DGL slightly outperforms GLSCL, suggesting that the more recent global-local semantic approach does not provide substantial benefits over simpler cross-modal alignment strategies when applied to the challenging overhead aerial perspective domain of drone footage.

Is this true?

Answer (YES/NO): NO